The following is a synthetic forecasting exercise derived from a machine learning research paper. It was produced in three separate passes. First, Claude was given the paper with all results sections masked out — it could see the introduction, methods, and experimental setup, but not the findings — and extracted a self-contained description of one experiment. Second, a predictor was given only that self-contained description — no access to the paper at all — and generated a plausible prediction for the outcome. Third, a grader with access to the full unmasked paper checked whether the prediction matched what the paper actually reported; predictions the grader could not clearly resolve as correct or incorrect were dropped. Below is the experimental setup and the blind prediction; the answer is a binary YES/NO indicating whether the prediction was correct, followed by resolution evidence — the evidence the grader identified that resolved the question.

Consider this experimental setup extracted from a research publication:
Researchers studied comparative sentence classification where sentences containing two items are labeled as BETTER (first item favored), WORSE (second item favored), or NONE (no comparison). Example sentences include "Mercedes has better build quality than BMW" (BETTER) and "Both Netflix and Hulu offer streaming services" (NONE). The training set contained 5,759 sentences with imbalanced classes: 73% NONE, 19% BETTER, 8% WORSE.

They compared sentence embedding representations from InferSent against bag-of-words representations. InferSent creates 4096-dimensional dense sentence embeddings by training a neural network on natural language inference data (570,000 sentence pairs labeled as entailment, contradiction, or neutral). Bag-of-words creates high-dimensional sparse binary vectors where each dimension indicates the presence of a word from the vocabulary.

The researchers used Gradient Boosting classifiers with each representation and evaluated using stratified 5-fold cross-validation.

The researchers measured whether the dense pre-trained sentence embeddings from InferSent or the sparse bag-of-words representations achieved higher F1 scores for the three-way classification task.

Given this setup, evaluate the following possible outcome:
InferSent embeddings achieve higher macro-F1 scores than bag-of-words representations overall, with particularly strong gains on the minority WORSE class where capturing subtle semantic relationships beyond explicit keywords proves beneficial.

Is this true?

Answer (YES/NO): NO